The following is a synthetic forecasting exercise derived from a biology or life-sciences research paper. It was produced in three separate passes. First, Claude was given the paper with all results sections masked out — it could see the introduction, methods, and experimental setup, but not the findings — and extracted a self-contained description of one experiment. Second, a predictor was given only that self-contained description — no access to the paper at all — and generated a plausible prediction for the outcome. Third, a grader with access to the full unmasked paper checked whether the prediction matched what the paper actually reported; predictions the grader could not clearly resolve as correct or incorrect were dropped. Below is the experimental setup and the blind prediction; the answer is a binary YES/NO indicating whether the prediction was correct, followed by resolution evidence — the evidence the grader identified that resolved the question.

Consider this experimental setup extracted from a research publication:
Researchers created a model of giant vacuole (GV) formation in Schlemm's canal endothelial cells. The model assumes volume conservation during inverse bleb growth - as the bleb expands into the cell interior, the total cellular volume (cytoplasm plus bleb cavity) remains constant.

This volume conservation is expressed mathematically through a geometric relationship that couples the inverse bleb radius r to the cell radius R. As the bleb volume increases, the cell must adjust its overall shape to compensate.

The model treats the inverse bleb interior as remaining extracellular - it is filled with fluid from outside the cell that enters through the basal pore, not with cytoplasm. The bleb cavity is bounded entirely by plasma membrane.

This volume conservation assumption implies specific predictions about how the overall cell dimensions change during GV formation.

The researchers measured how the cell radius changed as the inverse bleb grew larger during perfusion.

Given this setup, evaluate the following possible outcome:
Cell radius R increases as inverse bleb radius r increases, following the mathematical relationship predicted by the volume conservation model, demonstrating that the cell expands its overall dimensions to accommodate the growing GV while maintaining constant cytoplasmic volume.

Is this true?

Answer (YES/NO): YES